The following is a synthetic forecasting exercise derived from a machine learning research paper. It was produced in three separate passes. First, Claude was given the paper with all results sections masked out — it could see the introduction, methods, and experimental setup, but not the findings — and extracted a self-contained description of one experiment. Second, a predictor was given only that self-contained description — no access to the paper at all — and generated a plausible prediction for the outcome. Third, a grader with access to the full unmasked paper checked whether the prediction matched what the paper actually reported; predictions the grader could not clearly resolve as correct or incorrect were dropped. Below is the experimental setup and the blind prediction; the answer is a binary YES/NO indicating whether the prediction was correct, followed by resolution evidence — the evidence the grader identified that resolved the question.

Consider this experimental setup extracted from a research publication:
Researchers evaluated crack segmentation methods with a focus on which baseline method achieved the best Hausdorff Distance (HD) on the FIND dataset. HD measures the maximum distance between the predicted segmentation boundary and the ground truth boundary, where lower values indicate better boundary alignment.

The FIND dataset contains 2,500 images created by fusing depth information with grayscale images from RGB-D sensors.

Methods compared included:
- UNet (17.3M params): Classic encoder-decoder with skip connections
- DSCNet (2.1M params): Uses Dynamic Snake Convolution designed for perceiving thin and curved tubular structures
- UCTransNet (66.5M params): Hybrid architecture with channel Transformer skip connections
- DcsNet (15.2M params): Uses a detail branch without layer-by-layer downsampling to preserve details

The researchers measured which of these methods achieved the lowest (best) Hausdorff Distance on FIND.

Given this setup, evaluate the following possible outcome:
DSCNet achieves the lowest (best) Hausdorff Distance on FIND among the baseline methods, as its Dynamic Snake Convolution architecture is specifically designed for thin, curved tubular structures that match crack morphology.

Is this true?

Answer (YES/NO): NO